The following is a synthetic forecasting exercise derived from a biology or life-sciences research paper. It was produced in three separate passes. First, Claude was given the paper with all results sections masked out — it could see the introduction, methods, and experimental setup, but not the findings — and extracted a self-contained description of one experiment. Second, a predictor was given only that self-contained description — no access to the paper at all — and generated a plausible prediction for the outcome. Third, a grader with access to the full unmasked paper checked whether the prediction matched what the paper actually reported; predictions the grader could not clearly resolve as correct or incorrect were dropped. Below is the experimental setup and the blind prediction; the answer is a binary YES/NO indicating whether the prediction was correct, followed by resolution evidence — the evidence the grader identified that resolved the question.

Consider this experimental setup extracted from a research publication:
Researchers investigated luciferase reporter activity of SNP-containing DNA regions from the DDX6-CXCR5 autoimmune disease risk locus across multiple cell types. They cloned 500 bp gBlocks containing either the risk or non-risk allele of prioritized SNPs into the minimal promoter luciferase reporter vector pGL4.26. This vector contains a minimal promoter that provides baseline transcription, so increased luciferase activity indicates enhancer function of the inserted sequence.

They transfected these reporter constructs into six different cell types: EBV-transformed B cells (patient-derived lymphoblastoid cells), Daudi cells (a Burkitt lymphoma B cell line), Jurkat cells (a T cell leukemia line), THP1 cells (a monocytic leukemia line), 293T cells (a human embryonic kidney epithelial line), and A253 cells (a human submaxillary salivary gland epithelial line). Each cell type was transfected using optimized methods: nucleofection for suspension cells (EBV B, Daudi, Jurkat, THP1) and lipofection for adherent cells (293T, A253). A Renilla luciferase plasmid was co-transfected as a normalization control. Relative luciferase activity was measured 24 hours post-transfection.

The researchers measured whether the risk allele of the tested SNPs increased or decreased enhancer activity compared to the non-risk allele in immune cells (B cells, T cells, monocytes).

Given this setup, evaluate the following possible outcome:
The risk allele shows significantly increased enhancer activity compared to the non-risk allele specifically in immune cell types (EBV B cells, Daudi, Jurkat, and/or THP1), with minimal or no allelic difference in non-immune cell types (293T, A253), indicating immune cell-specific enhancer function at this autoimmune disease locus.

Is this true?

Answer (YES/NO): NO